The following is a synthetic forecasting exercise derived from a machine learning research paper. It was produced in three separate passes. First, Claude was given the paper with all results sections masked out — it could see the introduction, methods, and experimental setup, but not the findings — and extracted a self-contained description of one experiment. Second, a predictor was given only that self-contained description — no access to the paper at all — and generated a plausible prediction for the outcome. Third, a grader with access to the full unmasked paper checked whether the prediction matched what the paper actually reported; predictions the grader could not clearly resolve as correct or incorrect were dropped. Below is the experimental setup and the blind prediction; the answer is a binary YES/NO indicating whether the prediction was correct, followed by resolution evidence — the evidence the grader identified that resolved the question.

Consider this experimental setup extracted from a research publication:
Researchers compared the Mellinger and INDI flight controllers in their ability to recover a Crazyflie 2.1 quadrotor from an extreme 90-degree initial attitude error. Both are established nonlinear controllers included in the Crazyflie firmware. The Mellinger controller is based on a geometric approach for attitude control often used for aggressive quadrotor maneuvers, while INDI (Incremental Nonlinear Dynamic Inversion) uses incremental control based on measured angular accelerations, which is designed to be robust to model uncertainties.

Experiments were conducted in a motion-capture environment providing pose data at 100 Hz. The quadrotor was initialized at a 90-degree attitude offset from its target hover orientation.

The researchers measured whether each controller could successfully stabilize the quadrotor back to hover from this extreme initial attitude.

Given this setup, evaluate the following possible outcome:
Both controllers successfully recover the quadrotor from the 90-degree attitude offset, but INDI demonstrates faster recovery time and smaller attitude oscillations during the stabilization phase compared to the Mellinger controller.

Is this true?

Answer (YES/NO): NO